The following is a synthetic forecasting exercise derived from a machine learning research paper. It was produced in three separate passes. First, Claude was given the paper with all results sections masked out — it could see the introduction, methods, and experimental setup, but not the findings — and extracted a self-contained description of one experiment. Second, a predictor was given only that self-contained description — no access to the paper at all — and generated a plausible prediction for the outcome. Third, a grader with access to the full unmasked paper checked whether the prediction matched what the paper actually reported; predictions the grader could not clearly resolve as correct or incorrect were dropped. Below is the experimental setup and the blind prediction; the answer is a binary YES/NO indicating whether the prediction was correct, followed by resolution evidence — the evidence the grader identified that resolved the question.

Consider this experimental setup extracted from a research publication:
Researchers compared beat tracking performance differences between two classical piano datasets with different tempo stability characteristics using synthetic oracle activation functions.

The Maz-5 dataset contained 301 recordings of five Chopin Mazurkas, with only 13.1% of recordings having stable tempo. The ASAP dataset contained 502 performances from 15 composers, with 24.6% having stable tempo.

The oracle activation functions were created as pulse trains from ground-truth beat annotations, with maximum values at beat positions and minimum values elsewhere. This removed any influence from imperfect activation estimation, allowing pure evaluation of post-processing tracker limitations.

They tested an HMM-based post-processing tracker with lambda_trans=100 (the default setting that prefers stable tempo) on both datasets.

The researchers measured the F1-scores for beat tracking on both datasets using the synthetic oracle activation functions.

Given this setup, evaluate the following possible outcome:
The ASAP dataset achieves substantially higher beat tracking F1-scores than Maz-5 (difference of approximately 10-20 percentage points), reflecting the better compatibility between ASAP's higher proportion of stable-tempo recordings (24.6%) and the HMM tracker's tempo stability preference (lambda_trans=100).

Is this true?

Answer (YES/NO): YES